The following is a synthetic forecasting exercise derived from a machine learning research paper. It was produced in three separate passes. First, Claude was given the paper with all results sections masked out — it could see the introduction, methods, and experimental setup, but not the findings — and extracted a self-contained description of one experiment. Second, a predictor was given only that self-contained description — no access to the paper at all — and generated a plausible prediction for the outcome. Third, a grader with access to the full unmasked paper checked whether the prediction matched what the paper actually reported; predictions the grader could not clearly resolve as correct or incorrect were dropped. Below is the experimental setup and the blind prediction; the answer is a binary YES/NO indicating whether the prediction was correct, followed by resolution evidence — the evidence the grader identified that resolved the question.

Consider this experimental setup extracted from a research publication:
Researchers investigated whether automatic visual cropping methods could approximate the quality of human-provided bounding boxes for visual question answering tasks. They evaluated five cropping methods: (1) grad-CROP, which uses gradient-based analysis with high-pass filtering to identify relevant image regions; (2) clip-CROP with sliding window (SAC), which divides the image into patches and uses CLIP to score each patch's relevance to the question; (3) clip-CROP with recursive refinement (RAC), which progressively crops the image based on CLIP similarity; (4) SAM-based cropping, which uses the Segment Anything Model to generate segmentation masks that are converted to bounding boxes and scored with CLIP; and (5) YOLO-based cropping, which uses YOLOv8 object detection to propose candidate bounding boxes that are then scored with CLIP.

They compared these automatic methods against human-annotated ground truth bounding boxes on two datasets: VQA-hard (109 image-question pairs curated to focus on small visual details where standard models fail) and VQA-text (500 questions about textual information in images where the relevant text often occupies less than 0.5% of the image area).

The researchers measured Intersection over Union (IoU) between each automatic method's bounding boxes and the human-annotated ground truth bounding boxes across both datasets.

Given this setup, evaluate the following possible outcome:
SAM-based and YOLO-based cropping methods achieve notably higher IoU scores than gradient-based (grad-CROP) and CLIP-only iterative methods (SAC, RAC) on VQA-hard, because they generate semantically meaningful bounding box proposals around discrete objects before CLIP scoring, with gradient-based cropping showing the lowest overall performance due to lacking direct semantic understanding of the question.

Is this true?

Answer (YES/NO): NO